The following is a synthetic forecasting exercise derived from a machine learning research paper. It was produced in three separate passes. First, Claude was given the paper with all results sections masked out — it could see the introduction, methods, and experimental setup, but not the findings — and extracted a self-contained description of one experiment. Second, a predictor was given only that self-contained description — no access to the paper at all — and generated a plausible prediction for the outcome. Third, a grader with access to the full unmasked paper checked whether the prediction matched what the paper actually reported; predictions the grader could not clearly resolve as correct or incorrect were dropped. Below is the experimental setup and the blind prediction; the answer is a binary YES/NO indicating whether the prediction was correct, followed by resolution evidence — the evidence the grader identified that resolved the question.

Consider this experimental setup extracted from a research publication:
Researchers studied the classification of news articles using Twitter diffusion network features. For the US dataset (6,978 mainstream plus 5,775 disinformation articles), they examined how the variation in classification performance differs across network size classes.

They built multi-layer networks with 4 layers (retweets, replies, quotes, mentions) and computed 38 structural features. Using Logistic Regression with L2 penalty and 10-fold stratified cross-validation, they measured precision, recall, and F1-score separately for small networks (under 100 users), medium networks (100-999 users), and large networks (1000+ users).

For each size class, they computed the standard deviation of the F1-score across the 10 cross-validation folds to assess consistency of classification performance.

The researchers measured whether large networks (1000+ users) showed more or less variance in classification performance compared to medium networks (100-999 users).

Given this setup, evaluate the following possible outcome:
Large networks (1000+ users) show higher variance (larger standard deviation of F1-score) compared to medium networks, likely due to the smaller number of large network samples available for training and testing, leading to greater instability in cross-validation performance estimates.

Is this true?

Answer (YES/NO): YES